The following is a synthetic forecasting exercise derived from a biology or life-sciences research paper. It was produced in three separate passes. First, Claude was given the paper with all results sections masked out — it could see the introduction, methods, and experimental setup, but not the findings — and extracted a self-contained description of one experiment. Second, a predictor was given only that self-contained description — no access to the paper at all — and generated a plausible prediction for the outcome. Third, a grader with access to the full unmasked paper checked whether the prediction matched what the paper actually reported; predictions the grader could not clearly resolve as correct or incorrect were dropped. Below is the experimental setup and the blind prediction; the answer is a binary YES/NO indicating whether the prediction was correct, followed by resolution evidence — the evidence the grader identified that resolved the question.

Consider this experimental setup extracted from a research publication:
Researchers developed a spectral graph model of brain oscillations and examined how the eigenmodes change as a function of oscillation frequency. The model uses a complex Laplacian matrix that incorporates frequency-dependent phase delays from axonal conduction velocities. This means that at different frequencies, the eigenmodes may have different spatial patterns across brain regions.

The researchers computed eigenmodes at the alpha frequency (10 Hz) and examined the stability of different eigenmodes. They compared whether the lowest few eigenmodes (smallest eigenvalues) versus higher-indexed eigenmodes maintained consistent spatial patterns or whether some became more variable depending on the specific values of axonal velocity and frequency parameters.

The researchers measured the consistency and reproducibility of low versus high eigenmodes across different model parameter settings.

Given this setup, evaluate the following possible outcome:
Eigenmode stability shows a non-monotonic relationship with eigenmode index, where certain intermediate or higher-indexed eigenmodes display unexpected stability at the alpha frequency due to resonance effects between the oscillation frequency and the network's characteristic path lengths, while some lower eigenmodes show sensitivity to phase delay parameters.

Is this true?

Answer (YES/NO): NO